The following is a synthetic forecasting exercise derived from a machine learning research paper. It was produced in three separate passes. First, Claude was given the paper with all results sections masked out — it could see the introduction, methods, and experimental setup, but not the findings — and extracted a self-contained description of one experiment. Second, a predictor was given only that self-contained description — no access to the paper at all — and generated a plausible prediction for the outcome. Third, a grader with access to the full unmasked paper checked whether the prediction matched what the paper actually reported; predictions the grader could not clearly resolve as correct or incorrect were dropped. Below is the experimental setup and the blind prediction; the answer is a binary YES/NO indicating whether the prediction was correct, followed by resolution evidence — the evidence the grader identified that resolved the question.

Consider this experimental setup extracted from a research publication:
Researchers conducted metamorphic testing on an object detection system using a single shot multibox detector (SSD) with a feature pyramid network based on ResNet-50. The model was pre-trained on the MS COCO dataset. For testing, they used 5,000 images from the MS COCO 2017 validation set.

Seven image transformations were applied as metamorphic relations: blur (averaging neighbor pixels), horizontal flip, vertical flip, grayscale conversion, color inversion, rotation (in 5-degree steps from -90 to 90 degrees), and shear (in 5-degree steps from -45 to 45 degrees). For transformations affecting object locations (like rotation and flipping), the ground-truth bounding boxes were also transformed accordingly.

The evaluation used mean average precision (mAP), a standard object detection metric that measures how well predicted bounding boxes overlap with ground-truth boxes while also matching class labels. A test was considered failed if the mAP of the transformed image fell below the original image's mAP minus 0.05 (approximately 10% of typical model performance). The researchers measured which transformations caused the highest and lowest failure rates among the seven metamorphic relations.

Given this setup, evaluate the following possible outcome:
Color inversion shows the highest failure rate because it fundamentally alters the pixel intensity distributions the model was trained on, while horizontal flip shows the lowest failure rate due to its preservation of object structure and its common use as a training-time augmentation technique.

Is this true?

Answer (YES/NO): NO